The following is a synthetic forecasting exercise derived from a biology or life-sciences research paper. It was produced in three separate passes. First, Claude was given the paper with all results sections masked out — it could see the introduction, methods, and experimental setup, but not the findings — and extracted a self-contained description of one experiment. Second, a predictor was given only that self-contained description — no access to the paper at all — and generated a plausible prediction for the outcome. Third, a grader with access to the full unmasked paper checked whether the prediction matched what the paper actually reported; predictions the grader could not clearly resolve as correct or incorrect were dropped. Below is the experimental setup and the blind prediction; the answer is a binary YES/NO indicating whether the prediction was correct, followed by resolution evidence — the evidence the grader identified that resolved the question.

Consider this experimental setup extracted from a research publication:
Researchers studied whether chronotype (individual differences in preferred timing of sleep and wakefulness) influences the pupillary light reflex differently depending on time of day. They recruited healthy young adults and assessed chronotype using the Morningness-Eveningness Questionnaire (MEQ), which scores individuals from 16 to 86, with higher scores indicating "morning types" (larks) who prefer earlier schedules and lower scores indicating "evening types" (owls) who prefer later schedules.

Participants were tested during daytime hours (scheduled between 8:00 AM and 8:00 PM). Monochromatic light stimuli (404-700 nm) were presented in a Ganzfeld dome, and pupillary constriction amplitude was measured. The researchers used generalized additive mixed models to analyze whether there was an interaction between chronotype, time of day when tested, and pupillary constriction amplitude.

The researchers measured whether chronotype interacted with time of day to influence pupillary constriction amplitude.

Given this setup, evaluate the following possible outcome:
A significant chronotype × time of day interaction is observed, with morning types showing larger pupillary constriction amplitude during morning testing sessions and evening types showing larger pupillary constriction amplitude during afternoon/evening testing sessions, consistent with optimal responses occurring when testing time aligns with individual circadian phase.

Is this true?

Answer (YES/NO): NO